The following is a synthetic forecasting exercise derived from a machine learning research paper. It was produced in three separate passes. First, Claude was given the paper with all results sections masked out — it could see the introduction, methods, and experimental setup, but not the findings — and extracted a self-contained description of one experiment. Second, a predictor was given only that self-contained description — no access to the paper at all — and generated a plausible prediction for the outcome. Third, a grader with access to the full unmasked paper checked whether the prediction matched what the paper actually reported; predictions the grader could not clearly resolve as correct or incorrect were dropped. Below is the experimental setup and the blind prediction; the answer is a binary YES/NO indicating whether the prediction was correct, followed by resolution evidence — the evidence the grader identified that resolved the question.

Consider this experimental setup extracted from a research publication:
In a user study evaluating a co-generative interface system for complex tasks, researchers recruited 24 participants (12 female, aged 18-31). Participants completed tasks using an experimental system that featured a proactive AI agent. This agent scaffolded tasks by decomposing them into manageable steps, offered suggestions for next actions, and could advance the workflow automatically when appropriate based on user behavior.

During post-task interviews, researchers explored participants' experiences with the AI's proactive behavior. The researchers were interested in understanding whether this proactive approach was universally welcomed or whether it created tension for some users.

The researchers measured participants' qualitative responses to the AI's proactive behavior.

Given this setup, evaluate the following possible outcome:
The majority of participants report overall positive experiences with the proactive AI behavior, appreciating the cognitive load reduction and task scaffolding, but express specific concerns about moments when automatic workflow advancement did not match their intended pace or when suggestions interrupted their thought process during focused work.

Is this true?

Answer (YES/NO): NO